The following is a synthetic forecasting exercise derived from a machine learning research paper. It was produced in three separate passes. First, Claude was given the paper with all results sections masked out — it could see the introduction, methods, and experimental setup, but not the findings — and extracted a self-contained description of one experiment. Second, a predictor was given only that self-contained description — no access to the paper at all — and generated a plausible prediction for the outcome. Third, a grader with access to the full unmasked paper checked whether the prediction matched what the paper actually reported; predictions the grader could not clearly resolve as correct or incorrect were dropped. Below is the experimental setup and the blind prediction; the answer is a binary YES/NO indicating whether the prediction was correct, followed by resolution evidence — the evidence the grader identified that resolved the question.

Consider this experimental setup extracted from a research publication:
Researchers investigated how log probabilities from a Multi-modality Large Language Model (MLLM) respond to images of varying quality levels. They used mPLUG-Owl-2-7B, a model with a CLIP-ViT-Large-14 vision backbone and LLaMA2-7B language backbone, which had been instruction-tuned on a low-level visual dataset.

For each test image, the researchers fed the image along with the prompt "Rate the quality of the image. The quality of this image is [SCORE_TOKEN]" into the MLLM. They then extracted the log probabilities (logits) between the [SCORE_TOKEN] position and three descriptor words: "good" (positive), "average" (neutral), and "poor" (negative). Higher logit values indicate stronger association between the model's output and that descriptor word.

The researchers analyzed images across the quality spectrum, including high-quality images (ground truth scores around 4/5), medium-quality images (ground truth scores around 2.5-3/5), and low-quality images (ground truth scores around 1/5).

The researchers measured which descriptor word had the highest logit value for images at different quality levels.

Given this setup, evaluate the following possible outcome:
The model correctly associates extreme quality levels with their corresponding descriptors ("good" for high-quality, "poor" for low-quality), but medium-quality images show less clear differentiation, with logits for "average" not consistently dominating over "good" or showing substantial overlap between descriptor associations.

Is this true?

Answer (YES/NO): NO